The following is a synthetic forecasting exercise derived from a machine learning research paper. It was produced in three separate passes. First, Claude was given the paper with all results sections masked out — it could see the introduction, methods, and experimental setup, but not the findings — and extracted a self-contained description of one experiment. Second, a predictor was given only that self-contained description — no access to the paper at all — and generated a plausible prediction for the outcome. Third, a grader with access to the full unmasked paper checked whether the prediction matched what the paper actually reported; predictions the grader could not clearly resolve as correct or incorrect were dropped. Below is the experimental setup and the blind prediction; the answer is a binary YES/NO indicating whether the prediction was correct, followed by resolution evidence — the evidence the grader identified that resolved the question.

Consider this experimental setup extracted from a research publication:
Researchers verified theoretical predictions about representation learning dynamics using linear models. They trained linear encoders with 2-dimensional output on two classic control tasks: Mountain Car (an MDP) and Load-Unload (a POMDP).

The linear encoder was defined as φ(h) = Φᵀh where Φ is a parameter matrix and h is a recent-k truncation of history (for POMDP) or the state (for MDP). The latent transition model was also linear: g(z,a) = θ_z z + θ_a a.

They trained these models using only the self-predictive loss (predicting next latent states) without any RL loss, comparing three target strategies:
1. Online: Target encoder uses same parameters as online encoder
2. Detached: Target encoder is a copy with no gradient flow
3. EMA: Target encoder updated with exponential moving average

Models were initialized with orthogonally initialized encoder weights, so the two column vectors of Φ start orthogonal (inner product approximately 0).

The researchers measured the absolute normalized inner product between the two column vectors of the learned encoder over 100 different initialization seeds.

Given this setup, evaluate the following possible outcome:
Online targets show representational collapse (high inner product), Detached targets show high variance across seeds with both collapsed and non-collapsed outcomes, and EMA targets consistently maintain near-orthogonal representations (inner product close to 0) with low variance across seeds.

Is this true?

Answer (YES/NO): NO